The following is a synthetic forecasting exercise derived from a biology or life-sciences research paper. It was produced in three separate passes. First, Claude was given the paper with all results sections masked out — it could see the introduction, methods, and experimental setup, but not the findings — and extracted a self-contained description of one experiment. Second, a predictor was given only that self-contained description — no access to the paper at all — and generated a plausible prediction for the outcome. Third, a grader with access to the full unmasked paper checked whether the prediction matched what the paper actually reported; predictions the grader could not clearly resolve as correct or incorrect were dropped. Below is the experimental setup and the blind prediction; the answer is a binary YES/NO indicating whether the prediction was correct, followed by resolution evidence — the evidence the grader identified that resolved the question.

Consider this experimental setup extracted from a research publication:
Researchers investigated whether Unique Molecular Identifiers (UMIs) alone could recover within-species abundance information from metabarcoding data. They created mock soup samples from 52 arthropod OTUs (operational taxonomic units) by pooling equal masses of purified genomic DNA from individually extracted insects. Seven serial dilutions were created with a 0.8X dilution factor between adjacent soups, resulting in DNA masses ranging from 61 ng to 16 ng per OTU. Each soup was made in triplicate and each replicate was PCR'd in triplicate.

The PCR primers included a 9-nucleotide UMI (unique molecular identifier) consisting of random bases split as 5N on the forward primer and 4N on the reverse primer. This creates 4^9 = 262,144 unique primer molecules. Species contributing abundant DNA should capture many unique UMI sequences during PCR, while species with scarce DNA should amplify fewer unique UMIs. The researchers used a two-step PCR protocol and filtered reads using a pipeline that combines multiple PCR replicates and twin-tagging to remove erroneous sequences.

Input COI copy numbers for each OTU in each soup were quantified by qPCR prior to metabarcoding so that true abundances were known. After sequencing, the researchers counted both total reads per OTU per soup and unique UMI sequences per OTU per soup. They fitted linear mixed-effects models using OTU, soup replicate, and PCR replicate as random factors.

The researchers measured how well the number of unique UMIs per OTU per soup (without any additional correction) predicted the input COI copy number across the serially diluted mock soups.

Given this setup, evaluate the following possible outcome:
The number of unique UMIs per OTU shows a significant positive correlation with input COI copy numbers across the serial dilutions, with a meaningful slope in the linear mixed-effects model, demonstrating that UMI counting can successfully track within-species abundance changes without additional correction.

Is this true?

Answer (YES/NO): NO